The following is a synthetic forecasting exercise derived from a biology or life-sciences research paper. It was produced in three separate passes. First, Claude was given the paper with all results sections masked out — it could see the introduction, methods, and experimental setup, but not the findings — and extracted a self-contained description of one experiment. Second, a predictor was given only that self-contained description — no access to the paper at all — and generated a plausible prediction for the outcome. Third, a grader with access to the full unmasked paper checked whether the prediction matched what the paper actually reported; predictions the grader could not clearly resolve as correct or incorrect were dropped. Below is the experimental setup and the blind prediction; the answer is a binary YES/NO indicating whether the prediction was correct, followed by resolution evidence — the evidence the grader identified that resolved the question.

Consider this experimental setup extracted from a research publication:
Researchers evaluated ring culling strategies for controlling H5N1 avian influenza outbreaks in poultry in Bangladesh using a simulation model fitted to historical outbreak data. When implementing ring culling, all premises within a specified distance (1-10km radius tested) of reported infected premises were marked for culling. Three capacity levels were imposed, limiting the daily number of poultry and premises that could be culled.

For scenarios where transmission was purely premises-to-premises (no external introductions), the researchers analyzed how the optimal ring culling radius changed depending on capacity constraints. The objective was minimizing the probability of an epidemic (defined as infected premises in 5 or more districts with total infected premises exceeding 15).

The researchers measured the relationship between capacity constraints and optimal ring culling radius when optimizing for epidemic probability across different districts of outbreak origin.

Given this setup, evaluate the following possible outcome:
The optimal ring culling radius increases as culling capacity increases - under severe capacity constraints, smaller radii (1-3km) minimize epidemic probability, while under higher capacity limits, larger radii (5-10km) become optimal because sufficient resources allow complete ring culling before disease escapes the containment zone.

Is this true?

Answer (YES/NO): YES